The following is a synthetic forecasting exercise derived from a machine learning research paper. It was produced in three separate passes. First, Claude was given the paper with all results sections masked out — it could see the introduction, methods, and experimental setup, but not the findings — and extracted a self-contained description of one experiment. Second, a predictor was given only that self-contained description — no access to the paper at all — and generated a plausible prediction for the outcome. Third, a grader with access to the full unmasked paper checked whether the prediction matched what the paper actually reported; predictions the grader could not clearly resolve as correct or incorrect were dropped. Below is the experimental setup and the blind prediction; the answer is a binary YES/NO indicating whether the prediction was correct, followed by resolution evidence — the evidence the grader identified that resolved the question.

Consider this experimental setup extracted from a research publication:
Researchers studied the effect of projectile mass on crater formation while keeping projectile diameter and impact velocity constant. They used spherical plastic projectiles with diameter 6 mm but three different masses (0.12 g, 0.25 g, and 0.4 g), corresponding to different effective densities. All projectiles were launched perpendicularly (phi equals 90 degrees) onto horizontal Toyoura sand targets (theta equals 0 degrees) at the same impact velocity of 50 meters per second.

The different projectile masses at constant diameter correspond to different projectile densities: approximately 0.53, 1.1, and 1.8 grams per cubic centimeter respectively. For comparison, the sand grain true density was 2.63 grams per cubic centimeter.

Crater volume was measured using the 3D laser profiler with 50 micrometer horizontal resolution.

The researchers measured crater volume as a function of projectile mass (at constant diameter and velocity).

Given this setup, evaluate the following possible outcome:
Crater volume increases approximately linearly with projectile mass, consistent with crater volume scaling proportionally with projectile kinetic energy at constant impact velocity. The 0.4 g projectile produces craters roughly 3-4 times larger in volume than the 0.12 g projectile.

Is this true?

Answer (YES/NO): YES